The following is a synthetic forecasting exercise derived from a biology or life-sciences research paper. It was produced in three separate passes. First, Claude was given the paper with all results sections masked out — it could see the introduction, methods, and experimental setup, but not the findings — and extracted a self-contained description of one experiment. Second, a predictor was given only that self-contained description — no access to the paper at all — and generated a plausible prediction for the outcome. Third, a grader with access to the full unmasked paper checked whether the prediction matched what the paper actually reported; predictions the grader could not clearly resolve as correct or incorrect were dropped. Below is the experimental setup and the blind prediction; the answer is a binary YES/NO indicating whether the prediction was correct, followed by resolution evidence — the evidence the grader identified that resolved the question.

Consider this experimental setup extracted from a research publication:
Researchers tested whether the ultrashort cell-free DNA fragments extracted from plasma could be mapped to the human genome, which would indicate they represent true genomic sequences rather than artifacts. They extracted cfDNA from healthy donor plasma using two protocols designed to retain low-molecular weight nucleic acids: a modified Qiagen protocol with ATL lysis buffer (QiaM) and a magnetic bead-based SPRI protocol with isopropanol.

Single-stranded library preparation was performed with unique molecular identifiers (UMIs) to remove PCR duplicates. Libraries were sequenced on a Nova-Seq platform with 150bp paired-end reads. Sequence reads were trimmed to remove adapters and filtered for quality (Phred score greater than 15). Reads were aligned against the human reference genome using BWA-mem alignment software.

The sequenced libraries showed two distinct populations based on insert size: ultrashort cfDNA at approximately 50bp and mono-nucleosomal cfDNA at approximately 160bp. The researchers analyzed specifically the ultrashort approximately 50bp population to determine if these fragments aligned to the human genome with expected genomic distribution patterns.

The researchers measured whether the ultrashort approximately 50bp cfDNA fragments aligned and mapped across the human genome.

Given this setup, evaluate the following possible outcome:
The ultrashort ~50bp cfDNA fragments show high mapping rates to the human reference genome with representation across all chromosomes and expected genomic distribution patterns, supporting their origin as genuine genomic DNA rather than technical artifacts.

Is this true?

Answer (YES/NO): YES